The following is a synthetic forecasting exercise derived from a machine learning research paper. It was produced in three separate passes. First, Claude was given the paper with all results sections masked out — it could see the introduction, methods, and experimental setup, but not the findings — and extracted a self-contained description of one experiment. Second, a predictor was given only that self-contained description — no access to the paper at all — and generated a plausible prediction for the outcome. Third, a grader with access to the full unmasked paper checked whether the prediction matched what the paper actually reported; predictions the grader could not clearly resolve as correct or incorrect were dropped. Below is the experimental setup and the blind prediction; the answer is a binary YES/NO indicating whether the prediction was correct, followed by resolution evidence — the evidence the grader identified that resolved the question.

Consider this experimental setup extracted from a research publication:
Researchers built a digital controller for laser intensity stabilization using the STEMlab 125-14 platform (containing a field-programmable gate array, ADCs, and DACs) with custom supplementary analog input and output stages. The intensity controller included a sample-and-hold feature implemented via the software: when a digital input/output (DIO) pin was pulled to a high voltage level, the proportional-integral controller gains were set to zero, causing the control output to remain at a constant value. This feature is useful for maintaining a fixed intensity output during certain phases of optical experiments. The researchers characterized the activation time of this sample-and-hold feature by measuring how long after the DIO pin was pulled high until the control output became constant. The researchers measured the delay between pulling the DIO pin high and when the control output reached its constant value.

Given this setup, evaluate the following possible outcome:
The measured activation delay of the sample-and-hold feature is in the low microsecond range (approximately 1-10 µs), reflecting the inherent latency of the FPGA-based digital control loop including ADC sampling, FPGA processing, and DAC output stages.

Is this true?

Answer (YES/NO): NO